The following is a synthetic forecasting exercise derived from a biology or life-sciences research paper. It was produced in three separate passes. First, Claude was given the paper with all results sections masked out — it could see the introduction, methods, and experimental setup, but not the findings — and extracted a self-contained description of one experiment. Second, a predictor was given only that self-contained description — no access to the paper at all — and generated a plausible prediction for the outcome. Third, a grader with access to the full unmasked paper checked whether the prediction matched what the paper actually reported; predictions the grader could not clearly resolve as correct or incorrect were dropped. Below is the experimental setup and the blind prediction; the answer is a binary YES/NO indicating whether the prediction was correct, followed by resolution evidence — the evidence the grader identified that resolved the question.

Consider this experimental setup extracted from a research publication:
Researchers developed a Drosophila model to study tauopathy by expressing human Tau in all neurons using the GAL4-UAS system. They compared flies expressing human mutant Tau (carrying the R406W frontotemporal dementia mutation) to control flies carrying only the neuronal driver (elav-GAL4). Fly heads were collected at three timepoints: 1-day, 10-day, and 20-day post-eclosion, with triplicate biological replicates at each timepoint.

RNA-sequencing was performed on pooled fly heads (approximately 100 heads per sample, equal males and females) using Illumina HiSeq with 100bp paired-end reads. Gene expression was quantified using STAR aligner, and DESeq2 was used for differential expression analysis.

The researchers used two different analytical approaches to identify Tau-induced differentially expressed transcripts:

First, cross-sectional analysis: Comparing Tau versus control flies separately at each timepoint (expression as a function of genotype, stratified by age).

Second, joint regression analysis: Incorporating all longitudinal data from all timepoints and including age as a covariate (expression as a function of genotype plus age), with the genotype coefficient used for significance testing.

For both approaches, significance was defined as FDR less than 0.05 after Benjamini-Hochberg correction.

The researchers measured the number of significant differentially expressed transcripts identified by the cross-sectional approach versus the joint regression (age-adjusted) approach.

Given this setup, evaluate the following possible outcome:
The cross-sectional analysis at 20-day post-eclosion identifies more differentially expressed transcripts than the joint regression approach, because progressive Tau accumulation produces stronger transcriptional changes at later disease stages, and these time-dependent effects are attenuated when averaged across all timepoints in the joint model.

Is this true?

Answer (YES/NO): NO